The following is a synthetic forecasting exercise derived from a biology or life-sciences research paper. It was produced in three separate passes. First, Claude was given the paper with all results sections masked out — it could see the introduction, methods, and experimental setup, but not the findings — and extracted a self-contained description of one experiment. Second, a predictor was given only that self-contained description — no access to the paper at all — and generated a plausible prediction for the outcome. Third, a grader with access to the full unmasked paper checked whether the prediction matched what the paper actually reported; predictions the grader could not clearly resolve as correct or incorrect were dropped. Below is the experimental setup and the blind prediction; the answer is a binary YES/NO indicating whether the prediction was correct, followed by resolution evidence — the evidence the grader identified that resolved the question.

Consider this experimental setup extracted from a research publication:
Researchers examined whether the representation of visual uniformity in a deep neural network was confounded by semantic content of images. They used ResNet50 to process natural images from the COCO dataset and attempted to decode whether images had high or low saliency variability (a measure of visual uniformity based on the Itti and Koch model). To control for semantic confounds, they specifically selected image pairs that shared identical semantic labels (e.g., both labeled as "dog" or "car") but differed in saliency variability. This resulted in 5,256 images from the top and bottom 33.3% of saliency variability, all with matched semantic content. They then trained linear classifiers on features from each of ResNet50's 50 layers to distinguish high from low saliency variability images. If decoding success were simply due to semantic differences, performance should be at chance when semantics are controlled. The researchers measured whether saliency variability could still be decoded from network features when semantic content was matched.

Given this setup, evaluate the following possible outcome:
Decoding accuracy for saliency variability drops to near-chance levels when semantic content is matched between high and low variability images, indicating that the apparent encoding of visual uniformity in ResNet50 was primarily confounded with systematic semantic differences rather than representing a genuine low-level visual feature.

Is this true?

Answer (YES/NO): NO